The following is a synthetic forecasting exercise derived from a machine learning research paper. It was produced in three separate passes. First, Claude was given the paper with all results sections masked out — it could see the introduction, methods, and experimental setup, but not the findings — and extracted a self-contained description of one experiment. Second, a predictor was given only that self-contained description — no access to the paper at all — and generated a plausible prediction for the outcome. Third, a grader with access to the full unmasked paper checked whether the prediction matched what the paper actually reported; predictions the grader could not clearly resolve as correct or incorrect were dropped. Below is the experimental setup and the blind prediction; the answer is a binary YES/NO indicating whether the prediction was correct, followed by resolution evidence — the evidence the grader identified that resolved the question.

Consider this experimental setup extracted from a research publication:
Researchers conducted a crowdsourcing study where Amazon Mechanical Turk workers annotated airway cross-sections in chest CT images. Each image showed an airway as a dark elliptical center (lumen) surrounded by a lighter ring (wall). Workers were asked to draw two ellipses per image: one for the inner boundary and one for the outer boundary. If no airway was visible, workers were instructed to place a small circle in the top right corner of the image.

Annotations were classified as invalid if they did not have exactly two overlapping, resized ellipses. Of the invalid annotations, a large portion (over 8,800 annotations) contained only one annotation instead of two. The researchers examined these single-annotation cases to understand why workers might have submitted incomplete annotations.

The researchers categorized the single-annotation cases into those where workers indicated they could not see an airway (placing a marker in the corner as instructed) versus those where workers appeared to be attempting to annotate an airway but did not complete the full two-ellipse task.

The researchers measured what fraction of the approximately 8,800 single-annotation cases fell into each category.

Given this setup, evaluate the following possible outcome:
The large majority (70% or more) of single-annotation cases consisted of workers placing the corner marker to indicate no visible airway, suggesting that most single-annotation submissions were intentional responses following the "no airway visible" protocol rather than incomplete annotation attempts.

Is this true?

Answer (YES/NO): NO